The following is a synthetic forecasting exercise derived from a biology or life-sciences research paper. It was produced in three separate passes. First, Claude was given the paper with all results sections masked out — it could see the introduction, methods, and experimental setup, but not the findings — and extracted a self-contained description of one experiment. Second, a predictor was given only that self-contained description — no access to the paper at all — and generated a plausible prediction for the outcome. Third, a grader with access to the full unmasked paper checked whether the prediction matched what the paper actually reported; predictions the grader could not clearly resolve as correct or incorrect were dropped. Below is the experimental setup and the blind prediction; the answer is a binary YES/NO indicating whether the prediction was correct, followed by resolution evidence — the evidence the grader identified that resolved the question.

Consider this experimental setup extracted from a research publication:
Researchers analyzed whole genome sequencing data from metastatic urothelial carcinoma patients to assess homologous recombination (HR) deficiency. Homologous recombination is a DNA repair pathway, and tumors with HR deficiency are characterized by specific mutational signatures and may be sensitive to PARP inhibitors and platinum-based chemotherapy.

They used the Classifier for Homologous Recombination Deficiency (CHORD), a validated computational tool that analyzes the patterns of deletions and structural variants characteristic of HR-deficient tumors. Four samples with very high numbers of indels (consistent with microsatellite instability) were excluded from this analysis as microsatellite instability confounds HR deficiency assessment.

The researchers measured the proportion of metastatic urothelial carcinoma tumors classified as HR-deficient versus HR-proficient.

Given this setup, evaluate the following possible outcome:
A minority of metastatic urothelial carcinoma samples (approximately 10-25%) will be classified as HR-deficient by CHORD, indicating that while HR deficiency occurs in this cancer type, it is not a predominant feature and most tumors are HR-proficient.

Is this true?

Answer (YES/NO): NO